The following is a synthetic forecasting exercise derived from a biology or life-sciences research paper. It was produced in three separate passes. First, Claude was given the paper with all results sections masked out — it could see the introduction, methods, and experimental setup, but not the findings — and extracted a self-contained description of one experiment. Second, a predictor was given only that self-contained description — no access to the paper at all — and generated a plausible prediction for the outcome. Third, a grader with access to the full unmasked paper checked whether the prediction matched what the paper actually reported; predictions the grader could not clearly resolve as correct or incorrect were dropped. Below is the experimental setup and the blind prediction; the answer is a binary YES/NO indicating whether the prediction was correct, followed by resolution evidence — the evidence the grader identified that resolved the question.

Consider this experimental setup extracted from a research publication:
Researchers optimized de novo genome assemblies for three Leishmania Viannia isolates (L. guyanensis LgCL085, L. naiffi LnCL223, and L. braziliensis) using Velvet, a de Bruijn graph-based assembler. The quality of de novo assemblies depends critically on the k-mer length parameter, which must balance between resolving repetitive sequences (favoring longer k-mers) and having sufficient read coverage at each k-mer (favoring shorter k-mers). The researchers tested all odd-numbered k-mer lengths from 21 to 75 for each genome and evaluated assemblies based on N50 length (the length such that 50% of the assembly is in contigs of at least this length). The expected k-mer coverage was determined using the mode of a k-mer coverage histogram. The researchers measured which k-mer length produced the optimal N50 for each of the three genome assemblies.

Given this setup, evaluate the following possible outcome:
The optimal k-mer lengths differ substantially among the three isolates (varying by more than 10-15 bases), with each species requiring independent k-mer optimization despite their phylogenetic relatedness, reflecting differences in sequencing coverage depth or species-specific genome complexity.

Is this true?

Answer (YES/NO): NO